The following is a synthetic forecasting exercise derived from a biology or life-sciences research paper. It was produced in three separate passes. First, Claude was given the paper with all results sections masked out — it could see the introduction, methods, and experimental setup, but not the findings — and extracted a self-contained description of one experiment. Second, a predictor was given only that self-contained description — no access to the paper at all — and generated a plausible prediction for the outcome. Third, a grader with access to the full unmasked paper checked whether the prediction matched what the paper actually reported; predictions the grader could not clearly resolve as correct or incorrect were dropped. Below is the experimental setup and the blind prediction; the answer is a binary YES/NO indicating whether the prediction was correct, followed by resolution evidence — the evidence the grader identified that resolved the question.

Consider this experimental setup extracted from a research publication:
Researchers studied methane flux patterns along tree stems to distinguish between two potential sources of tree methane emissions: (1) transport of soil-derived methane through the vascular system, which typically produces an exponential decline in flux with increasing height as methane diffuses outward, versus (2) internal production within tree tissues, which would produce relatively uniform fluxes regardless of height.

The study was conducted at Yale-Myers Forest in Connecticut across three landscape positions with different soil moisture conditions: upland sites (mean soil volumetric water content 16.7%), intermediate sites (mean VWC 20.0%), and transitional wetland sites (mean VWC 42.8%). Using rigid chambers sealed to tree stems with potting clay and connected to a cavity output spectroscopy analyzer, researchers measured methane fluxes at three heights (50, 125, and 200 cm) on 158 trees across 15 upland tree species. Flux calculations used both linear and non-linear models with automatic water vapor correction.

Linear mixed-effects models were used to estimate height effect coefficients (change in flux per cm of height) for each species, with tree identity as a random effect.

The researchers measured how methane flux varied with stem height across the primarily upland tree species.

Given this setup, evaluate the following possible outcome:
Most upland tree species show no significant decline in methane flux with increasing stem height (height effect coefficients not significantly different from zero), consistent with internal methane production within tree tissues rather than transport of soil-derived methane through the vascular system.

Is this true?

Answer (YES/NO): YES